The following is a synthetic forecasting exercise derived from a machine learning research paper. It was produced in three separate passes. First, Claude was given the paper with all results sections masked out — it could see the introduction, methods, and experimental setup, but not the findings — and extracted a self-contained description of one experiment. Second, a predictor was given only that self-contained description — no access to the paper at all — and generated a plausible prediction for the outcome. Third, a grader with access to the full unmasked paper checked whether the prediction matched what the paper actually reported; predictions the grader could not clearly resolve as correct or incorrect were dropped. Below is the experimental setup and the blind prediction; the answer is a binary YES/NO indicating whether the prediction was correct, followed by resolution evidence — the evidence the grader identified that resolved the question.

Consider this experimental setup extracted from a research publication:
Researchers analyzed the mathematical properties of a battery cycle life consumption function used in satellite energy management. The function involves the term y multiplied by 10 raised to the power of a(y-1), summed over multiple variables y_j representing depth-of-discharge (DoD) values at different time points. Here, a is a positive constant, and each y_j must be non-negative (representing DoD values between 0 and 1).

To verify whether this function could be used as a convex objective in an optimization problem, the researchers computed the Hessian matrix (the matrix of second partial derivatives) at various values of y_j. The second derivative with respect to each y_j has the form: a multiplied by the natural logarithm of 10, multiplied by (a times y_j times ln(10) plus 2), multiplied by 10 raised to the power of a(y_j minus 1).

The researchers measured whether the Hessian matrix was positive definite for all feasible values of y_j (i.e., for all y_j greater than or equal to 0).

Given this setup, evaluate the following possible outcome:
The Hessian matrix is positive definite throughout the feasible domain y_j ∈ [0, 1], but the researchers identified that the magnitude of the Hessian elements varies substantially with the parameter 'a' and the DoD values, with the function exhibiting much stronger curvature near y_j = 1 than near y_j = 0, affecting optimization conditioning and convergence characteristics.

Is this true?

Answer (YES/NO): NO